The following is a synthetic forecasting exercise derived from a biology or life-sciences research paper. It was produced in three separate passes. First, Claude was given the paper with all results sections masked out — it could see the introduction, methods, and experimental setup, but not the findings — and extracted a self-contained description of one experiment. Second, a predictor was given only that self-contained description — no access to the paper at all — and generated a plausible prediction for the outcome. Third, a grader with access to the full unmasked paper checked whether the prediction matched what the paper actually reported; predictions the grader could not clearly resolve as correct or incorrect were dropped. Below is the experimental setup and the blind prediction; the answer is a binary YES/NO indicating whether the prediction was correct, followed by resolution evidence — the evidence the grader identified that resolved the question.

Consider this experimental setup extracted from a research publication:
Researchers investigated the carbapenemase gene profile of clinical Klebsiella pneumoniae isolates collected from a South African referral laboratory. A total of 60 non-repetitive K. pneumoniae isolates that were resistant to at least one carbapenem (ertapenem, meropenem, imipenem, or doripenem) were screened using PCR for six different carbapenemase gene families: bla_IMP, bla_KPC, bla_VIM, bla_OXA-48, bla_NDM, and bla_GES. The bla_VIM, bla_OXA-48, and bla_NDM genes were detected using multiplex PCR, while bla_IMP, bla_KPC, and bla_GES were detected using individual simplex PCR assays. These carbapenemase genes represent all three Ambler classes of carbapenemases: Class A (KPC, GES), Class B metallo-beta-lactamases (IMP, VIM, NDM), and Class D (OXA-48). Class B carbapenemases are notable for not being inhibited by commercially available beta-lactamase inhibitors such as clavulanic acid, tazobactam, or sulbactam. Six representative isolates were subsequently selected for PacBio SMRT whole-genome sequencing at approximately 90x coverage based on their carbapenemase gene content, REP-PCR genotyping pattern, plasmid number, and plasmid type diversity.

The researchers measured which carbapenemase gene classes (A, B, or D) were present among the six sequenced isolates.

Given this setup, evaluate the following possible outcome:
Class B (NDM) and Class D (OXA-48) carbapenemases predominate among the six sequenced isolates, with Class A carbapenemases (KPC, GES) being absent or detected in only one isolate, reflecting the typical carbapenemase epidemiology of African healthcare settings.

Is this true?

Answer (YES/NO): YES